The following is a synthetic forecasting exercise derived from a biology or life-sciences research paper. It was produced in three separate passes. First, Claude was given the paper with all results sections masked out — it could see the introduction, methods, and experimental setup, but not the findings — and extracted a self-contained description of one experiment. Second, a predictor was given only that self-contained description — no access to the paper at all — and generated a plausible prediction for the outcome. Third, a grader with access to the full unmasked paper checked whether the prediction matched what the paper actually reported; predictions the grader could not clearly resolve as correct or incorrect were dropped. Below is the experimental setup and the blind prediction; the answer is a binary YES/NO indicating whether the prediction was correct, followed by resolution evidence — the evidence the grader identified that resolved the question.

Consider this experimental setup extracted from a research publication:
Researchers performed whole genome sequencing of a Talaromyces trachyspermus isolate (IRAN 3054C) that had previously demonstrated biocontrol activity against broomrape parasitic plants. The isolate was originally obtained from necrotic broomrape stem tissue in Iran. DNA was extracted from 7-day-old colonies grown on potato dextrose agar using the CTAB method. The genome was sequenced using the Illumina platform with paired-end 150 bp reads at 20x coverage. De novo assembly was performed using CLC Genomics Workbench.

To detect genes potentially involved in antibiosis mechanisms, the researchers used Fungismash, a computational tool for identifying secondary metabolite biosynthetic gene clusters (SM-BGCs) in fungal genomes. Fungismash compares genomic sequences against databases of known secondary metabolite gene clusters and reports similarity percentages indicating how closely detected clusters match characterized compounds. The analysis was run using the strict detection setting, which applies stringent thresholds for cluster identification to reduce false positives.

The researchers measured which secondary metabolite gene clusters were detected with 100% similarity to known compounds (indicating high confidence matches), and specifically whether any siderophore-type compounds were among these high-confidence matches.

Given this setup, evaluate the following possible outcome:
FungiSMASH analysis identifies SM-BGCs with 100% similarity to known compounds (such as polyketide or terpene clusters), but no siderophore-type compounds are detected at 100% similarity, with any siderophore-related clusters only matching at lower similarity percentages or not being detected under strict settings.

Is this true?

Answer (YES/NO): NO